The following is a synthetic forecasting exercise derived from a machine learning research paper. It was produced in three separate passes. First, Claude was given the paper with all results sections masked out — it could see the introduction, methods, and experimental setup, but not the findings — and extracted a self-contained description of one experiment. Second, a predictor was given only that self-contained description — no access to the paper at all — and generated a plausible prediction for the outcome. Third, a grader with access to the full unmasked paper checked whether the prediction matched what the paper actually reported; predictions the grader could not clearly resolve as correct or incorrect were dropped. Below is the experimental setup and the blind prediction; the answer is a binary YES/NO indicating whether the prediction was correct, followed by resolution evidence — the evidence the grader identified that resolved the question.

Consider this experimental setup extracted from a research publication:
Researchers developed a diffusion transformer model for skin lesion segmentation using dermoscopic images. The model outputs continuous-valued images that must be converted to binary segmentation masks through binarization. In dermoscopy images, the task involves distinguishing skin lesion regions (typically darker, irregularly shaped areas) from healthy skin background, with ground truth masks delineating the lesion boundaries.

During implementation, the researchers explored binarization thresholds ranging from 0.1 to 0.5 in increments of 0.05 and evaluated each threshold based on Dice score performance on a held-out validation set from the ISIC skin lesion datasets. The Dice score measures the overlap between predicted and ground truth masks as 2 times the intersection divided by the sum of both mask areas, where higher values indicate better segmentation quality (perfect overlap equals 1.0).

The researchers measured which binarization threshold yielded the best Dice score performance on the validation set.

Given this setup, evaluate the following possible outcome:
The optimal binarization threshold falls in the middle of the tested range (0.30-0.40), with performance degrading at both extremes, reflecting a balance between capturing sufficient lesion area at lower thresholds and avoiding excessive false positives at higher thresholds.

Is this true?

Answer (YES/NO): NO